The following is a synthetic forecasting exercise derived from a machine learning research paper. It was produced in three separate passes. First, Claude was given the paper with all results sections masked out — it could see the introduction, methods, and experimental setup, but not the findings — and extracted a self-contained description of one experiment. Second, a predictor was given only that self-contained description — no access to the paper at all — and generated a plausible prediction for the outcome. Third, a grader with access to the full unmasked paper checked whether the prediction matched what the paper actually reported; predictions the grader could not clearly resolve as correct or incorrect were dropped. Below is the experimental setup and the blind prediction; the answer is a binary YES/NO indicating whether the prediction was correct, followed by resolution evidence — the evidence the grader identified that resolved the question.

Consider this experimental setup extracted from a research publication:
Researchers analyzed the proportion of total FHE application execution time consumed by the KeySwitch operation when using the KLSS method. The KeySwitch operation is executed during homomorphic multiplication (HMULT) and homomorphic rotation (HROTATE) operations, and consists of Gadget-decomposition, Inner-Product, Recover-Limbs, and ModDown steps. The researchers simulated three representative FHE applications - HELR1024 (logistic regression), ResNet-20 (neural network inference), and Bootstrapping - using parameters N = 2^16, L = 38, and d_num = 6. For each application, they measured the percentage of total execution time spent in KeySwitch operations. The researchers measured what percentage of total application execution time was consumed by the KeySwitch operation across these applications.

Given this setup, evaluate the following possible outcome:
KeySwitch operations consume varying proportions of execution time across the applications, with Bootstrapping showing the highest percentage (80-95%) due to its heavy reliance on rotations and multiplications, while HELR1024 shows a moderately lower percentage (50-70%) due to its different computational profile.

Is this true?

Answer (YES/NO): NO